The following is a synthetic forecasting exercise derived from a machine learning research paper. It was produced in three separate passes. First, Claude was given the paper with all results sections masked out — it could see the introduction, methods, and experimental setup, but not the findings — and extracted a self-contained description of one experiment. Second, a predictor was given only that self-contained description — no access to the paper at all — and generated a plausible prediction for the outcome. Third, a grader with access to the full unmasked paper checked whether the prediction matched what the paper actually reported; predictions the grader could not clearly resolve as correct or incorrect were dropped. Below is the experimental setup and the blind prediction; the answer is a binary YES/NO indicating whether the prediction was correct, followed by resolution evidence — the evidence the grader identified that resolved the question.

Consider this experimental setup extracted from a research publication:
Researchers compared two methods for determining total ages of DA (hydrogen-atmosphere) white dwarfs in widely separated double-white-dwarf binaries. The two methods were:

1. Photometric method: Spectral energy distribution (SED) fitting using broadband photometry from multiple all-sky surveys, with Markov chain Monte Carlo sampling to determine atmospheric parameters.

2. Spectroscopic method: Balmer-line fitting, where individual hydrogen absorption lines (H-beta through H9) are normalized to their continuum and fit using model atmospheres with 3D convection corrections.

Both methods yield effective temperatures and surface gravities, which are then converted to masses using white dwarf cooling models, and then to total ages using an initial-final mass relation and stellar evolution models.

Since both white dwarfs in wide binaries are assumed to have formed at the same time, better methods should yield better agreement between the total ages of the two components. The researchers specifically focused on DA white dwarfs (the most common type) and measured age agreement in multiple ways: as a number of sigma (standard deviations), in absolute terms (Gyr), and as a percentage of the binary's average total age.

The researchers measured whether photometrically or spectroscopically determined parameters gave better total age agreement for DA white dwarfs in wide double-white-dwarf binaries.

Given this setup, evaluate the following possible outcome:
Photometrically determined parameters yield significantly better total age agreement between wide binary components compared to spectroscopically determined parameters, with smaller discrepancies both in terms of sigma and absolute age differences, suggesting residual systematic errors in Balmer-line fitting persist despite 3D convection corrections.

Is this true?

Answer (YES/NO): NO